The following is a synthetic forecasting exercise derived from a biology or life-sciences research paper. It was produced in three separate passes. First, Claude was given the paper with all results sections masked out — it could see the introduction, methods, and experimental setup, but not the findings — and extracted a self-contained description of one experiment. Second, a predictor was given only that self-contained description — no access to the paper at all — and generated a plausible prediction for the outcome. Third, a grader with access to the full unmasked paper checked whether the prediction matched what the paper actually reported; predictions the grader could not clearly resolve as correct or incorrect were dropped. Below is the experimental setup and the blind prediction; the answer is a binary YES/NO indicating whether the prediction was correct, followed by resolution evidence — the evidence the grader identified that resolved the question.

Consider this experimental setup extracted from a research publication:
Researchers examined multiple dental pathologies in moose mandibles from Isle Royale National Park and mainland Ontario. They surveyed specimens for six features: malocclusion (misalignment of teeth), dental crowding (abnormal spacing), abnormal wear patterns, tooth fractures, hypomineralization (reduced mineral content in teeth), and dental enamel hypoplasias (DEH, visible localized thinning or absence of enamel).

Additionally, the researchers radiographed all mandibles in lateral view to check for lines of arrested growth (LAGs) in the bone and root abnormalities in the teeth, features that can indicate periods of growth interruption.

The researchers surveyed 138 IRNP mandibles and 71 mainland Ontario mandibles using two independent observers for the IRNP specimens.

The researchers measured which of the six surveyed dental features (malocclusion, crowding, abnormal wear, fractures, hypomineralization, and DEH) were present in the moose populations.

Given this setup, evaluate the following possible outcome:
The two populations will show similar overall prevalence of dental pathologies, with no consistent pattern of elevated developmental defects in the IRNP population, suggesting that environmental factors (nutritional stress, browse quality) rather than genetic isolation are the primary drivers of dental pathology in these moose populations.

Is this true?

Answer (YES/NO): NO